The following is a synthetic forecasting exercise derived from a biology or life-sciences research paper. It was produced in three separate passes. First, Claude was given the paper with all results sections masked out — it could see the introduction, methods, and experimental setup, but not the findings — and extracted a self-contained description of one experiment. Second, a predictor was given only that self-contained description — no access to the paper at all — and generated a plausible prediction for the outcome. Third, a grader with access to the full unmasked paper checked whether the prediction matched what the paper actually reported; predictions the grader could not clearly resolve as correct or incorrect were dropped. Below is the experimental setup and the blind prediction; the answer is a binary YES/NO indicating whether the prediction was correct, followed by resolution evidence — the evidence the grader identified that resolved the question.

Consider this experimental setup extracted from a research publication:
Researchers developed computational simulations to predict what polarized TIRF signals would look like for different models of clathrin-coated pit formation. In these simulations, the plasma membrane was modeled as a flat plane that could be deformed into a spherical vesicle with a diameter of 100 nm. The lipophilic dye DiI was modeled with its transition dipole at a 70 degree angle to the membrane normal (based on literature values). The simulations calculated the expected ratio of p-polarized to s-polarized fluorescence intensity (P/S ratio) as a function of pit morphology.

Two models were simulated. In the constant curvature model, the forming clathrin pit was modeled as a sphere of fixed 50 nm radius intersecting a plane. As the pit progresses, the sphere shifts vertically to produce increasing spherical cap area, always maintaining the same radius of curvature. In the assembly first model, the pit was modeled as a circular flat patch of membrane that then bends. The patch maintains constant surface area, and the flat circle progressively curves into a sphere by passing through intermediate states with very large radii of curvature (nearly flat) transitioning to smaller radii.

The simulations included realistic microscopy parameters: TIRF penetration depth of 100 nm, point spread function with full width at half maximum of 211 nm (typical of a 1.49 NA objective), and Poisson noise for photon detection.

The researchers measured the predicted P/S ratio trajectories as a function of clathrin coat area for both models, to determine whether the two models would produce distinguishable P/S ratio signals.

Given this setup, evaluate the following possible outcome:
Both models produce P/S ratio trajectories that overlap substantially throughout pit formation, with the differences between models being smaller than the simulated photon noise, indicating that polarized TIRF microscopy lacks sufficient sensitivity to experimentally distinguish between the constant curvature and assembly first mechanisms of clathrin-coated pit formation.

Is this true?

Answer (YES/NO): NO